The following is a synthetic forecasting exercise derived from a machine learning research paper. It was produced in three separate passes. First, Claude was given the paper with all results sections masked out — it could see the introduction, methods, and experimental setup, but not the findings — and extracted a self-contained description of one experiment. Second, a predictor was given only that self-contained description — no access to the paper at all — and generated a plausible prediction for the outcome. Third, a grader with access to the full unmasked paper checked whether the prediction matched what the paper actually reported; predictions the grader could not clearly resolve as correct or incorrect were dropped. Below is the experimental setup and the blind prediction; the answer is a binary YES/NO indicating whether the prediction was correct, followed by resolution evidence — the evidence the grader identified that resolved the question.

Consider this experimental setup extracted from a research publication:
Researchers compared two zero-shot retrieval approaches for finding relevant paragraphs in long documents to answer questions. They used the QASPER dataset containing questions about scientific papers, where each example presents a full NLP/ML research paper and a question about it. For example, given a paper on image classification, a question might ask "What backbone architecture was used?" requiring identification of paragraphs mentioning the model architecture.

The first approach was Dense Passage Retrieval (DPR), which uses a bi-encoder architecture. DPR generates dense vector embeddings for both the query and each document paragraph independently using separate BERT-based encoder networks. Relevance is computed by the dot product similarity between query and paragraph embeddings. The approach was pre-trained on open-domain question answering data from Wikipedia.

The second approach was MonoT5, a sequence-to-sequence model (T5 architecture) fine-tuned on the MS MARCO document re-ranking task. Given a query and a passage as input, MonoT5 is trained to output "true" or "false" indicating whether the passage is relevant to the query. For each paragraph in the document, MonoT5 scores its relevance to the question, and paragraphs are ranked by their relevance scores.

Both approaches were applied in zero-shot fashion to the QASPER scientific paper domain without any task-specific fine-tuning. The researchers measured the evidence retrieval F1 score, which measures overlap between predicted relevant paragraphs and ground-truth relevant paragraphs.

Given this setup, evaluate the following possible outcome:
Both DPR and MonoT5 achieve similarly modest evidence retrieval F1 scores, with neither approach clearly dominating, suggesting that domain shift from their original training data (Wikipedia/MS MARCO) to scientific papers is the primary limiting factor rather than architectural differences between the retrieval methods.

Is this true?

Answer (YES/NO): NO